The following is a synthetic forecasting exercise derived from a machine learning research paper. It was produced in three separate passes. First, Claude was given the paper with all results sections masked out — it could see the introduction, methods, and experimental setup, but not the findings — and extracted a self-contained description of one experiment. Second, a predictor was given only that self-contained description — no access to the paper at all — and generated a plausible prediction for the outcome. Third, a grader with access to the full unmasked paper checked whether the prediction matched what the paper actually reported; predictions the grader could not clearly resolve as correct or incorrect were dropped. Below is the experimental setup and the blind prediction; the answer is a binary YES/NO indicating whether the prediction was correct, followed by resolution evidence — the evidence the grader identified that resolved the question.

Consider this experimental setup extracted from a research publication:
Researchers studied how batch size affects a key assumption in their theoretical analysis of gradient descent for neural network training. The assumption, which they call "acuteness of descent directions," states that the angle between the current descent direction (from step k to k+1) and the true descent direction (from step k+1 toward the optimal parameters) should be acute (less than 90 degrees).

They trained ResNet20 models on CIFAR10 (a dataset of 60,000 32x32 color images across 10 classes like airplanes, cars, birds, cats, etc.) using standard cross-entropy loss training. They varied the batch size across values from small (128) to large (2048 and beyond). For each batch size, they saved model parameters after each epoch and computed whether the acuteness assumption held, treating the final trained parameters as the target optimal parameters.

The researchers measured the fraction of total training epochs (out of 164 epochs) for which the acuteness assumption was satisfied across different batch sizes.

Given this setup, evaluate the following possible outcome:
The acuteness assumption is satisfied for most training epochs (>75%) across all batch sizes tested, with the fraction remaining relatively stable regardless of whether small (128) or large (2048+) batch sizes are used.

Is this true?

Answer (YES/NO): NO